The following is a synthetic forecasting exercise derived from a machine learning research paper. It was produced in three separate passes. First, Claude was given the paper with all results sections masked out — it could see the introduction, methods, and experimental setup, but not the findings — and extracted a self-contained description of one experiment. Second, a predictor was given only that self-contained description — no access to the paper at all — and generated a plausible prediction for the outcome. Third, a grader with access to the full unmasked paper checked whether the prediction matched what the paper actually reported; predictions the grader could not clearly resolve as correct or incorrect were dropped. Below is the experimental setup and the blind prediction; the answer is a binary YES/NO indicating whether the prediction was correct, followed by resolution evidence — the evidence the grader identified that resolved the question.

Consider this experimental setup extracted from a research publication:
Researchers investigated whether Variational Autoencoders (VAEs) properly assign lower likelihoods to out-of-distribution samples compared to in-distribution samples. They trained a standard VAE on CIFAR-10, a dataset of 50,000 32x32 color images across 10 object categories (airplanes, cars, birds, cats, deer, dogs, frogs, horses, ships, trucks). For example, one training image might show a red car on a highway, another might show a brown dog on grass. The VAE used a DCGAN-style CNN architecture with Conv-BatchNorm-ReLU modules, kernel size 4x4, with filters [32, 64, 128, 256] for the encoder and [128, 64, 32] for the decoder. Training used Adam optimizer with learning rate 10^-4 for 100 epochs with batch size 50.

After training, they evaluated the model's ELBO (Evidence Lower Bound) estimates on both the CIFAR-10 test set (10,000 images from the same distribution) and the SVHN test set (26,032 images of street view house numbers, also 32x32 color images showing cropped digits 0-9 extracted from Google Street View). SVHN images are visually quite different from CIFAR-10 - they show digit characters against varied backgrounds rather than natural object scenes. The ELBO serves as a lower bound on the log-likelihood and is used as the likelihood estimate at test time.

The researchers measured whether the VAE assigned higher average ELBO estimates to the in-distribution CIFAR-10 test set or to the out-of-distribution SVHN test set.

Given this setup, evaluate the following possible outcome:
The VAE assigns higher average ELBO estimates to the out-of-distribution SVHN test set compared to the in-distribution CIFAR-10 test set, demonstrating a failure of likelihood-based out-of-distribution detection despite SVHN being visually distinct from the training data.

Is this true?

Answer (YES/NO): YES